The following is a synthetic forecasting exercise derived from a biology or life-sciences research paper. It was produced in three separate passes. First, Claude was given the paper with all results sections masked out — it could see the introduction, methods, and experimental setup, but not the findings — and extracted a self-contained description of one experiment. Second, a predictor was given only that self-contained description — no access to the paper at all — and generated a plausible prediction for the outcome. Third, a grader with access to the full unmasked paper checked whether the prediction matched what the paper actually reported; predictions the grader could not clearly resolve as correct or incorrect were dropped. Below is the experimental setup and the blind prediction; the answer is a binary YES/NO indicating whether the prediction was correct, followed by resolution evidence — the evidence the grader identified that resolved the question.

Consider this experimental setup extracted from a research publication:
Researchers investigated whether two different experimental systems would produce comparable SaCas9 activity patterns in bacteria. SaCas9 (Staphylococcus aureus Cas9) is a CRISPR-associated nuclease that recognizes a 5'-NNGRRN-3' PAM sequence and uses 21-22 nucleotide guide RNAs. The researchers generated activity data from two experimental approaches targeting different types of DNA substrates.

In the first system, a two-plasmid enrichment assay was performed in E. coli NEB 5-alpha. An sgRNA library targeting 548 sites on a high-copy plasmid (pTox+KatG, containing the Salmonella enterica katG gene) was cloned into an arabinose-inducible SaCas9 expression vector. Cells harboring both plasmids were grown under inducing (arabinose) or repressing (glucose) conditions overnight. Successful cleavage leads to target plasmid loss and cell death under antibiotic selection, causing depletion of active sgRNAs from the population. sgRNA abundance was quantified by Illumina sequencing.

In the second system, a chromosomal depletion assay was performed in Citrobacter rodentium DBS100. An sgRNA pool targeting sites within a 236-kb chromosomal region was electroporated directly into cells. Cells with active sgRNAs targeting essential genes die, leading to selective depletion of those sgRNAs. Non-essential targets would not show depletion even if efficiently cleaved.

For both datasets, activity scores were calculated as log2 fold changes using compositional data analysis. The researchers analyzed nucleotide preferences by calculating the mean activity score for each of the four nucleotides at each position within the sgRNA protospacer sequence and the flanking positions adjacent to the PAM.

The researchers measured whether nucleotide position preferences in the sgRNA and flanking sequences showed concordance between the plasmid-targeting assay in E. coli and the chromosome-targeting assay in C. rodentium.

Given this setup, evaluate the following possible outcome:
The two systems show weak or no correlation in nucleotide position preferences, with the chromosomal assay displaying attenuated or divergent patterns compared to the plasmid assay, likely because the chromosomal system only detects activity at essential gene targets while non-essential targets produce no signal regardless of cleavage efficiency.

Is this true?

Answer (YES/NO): NO